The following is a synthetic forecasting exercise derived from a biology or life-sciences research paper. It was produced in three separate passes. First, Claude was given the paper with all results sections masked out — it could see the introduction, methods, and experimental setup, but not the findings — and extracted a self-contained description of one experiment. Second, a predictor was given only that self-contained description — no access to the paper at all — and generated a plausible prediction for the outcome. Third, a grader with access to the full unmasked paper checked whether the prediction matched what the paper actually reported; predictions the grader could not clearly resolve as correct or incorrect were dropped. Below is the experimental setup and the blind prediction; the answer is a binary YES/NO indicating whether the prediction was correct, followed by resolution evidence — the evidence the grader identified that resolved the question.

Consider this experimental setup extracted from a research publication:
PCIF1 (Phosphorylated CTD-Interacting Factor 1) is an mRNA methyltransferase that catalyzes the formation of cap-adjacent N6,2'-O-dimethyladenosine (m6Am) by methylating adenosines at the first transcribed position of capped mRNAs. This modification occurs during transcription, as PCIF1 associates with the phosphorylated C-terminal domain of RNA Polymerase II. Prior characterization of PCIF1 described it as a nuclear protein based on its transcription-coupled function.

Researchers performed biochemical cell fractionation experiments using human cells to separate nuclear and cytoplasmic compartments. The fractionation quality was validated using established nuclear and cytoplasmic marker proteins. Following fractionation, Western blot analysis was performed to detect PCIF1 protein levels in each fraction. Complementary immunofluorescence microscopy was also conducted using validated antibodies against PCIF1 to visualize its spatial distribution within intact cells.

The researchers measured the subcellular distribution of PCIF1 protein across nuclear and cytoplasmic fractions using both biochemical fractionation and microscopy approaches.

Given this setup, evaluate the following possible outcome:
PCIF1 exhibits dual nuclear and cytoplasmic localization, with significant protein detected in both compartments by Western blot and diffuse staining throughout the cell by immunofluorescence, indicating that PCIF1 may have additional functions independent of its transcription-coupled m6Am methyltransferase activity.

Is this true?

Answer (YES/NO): YES